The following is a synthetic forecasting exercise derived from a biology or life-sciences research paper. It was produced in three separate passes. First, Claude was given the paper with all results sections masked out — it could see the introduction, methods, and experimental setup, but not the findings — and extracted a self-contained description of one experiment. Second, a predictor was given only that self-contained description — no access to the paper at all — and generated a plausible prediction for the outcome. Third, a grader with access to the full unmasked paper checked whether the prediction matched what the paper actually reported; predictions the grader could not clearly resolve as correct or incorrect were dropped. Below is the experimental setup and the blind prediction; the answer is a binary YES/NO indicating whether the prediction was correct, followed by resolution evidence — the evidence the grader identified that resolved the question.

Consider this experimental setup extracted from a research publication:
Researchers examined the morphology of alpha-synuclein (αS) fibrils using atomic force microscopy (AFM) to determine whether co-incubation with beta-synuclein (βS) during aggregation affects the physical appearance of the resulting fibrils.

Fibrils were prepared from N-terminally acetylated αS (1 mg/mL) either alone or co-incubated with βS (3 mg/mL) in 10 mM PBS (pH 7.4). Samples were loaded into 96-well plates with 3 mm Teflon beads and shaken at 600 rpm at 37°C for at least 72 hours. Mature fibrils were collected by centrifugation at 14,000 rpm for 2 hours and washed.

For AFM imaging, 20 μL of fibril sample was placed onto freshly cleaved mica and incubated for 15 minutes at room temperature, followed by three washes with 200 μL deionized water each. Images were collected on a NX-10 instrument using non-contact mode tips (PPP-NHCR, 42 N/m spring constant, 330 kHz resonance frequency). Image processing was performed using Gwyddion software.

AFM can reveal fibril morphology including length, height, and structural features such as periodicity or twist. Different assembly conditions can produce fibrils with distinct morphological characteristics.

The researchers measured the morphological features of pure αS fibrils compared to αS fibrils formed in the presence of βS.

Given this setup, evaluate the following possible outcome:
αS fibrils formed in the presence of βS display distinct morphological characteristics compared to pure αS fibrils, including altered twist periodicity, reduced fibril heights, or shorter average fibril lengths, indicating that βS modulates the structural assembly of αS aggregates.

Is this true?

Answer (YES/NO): NO